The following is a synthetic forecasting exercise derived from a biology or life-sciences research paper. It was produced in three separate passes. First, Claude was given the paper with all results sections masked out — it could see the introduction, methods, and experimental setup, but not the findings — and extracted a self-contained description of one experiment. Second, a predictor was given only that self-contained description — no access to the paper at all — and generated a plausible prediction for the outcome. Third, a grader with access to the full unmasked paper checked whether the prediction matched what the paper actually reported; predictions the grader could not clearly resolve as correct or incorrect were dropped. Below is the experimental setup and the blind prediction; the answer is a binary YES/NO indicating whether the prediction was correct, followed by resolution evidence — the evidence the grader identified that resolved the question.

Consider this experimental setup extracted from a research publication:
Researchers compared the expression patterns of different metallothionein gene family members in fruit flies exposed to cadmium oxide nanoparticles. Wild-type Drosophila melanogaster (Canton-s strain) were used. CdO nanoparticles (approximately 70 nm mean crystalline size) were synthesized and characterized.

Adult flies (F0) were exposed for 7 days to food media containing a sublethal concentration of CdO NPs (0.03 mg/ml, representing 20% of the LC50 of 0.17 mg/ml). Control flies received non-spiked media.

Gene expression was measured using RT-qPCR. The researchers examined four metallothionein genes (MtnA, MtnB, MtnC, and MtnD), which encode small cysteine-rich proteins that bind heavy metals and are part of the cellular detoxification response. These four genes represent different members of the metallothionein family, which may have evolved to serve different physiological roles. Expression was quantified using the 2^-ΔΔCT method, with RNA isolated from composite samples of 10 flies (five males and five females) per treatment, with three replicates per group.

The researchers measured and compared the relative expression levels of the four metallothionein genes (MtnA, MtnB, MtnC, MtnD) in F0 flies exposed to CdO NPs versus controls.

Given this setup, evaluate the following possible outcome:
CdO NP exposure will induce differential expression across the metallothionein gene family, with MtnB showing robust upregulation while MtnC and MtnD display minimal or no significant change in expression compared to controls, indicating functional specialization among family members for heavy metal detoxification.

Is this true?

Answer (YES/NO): NO